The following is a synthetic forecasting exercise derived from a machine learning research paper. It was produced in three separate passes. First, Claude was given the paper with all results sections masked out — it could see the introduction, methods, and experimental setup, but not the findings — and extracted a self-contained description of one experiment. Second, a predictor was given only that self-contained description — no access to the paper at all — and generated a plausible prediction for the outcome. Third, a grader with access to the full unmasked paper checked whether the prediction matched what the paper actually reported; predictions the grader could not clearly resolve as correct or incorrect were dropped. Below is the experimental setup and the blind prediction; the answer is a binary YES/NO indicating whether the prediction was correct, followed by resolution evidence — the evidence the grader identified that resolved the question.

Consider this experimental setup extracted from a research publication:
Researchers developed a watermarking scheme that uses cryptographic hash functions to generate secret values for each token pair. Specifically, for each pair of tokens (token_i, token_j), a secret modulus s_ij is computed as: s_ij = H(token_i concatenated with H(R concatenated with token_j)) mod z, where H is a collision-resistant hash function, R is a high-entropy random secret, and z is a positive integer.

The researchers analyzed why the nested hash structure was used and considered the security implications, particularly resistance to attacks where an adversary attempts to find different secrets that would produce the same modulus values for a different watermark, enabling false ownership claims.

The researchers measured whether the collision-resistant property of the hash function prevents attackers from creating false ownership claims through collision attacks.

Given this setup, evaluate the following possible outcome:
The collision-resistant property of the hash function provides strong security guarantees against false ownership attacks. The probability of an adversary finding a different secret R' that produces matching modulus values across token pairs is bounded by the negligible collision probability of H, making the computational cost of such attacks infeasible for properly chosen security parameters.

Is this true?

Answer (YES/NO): YES